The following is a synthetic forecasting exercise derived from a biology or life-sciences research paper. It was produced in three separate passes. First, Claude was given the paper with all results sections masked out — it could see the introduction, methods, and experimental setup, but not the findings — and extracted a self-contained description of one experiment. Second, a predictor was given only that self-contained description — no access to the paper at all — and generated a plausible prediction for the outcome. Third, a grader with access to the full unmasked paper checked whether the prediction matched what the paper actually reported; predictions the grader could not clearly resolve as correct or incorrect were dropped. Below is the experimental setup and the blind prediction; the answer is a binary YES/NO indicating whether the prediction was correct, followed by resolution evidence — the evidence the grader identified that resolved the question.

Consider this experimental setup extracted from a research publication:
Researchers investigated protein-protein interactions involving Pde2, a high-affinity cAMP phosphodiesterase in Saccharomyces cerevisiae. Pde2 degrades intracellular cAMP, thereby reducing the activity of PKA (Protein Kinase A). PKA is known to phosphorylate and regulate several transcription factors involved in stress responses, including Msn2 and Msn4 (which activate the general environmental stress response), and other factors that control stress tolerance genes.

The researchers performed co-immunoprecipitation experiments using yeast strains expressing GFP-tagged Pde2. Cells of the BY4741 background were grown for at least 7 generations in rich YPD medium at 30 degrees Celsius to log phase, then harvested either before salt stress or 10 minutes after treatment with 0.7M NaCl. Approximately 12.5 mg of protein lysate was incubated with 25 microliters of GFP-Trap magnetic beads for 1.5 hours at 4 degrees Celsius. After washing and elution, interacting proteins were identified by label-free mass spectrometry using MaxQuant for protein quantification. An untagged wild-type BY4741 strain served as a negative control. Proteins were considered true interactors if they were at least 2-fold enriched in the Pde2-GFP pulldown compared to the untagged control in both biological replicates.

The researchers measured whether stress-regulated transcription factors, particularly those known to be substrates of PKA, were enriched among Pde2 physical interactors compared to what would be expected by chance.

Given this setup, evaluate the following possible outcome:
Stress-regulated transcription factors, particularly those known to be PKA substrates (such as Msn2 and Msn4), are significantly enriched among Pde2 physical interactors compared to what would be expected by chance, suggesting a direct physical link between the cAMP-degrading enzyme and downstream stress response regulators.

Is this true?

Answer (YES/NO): YES